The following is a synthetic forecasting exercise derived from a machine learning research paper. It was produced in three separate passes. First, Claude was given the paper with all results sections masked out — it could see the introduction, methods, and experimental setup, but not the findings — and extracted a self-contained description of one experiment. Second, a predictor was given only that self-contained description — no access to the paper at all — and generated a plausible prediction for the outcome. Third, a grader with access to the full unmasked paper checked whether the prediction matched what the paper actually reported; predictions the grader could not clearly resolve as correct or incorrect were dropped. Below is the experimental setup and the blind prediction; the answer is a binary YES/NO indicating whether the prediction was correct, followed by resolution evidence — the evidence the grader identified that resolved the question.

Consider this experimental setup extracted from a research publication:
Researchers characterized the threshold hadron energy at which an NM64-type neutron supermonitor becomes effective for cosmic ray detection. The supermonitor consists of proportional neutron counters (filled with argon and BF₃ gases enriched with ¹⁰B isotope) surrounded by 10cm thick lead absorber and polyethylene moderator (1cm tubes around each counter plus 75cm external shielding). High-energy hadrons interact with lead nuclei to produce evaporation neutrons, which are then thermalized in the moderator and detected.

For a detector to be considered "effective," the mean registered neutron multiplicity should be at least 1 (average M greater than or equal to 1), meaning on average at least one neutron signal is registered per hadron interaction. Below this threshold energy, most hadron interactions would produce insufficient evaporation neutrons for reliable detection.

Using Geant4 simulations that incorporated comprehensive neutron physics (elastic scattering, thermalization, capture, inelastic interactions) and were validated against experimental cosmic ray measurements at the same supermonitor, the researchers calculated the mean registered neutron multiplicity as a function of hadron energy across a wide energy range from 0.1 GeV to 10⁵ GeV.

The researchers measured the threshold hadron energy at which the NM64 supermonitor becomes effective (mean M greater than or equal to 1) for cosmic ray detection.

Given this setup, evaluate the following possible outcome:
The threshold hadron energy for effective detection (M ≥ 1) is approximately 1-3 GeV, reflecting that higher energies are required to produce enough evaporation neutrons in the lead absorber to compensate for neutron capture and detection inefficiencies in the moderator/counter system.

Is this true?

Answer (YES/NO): NO